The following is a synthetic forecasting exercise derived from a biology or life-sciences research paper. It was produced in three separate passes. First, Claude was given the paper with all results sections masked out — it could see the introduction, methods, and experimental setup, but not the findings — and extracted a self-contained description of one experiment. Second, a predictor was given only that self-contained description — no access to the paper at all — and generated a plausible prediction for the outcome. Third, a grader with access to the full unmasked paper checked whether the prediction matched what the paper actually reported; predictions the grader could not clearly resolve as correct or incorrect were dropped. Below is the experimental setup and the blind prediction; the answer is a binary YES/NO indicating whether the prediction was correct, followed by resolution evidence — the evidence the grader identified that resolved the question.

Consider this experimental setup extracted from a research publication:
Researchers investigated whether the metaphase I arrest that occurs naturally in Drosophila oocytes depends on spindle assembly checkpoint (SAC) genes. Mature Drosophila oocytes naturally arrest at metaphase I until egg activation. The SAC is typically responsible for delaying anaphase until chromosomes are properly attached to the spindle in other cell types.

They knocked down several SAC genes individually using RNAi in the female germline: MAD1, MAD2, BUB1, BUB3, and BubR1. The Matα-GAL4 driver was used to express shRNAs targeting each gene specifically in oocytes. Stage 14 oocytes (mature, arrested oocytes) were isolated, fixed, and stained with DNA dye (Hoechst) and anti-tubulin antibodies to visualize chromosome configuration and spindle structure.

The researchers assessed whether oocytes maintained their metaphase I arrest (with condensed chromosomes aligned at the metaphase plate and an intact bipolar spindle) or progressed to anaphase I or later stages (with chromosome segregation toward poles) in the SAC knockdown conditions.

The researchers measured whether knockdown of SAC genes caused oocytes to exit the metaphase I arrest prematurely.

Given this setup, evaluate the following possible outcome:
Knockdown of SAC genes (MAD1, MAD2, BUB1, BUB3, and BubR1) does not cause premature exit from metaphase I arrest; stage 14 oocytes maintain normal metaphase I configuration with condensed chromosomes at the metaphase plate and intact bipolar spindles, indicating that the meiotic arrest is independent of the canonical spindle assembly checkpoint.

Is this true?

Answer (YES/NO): NO